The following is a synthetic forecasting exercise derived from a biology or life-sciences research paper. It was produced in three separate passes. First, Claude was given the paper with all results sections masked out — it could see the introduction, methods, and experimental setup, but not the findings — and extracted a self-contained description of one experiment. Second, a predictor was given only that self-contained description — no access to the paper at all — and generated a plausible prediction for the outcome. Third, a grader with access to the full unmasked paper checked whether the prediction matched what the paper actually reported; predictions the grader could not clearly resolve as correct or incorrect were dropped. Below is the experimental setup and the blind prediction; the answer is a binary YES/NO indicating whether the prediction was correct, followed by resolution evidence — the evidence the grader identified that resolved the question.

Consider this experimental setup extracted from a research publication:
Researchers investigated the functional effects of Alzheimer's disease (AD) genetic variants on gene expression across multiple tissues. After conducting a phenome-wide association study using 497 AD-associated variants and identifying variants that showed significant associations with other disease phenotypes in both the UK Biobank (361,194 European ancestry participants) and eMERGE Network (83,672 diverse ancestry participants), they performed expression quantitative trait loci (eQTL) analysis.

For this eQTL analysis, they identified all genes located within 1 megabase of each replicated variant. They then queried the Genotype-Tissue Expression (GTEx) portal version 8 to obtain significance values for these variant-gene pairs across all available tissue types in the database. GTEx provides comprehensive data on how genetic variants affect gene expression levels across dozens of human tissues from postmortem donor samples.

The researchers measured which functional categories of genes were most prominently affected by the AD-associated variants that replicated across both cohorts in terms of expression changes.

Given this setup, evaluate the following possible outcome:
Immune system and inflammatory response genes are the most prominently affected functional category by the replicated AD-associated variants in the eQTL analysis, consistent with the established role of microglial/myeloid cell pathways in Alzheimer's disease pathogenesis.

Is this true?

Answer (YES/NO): NO